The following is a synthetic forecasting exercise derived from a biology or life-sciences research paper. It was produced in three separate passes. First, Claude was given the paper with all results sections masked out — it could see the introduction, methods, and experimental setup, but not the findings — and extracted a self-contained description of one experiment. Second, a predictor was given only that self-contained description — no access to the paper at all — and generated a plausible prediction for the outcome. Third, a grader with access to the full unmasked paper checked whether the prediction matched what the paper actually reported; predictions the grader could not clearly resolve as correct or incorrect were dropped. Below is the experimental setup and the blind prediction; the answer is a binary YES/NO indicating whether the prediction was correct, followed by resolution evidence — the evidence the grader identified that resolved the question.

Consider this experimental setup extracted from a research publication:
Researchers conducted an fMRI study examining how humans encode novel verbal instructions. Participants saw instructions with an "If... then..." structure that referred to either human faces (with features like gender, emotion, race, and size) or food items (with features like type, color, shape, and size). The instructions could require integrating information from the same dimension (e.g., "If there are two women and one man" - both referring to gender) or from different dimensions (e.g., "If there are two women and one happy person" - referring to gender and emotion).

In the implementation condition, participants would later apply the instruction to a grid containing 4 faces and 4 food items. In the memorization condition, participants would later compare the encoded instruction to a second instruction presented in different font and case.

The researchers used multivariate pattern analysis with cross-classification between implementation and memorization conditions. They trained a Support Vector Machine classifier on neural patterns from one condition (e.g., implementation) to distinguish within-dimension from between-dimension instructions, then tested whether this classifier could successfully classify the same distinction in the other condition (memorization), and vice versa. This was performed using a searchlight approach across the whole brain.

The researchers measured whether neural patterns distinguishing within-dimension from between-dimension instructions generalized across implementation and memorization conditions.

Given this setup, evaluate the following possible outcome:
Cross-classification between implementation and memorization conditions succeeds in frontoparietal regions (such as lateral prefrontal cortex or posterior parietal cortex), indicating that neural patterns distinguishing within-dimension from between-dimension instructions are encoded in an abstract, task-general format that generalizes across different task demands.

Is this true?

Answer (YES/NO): NO